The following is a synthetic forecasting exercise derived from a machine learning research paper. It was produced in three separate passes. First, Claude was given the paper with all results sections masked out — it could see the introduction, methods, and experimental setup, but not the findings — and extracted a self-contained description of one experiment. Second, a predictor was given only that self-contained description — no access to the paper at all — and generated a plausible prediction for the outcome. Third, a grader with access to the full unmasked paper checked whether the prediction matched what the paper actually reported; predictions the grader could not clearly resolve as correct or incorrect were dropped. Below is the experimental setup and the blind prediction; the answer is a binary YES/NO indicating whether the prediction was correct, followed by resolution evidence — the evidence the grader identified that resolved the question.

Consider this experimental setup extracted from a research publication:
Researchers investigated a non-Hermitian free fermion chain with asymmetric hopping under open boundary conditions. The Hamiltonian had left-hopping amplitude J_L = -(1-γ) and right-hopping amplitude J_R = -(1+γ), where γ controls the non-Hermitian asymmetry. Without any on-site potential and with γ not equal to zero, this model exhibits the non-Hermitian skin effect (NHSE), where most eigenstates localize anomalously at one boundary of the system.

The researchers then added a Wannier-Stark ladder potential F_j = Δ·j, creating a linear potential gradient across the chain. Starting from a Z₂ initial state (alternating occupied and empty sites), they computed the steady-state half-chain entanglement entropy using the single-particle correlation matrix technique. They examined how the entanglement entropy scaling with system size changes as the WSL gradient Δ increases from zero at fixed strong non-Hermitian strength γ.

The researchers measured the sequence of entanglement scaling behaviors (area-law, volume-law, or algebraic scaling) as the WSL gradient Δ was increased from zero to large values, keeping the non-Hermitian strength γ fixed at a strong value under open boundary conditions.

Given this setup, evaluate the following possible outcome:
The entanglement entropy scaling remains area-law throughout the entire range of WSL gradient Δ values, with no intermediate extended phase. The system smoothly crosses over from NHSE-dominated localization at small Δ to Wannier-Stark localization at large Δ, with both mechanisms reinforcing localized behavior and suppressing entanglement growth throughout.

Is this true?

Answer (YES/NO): NO